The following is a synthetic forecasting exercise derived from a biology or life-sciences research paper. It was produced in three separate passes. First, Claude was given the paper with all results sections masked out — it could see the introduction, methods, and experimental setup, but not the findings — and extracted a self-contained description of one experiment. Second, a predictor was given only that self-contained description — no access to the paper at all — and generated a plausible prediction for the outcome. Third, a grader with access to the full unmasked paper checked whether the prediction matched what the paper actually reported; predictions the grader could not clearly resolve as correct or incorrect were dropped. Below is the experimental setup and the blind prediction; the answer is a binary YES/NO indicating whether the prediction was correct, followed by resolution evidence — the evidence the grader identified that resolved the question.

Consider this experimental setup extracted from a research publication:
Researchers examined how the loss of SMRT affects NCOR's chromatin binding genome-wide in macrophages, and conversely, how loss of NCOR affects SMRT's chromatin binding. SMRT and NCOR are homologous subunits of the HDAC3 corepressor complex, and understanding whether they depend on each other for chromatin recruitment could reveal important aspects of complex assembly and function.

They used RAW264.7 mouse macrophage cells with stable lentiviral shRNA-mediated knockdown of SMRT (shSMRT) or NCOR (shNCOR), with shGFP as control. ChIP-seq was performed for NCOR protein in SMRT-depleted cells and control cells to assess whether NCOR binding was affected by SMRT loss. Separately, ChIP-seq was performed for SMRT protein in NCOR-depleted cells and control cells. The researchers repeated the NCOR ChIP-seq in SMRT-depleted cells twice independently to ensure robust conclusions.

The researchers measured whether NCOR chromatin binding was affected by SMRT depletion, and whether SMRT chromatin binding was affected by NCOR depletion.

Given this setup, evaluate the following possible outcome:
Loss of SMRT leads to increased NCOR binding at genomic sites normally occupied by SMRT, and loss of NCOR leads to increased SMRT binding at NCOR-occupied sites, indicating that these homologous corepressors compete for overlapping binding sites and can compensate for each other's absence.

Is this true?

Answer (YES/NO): NO